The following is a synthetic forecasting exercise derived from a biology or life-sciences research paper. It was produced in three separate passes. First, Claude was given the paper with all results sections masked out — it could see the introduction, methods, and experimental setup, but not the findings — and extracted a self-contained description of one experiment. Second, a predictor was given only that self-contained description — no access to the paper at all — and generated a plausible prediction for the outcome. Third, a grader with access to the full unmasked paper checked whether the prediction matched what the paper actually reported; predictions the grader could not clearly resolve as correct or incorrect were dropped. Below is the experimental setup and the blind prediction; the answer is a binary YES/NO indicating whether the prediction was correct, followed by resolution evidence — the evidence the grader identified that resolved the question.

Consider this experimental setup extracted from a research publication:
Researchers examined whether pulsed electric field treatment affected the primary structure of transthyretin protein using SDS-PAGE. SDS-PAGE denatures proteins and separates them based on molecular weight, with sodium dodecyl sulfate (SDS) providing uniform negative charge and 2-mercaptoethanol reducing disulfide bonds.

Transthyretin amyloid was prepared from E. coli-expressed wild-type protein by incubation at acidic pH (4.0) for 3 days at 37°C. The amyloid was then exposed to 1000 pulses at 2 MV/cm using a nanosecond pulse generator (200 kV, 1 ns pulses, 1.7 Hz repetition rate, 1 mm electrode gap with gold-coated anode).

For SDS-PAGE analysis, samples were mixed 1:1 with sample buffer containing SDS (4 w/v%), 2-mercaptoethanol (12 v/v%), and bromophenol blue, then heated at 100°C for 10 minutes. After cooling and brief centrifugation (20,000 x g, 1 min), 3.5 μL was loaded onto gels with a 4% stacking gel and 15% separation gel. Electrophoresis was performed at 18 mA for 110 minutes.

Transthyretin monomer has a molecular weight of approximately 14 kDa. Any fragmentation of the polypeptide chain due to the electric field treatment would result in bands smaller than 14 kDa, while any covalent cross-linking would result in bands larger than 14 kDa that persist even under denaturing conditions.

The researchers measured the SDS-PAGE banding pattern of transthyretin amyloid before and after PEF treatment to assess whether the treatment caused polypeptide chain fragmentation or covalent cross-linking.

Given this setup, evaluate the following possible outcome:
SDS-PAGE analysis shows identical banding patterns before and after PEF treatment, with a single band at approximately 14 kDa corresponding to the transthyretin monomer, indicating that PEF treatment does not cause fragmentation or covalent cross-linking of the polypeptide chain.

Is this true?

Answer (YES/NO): NO